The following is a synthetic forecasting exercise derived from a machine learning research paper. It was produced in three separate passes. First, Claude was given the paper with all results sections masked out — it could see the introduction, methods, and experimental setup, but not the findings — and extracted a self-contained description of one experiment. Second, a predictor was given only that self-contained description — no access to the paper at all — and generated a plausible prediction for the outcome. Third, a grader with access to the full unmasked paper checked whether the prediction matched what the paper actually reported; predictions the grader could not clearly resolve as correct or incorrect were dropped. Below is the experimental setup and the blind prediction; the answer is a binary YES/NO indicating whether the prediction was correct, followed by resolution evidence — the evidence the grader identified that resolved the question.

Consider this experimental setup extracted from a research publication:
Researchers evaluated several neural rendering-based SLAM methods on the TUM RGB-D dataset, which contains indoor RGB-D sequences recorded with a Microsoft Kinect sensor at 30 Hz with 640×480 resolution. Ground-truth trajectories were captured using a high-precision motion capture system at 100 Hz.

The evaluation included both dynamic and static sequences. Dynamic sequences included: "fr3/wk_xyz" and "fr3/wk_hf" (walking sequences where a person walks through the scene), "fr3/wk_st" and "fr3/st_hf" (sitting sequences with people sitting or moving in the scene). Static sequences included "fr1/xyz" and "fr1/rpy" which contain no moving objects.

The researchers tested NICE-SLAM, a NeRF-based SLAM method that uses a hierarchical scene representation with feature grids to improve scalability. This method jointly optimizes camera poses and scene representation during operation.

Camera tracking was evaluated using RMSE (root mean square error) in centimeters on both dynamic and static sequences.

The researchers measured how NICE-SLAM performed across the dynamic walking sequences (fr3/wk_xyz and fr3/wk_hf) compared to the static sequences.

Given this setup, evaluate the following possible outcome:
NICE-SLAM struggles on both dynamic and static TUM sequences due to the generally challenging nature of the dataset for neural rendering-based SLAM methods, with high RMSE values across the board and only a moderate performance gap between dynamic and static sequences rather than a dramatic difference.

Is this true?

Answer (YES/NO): NO